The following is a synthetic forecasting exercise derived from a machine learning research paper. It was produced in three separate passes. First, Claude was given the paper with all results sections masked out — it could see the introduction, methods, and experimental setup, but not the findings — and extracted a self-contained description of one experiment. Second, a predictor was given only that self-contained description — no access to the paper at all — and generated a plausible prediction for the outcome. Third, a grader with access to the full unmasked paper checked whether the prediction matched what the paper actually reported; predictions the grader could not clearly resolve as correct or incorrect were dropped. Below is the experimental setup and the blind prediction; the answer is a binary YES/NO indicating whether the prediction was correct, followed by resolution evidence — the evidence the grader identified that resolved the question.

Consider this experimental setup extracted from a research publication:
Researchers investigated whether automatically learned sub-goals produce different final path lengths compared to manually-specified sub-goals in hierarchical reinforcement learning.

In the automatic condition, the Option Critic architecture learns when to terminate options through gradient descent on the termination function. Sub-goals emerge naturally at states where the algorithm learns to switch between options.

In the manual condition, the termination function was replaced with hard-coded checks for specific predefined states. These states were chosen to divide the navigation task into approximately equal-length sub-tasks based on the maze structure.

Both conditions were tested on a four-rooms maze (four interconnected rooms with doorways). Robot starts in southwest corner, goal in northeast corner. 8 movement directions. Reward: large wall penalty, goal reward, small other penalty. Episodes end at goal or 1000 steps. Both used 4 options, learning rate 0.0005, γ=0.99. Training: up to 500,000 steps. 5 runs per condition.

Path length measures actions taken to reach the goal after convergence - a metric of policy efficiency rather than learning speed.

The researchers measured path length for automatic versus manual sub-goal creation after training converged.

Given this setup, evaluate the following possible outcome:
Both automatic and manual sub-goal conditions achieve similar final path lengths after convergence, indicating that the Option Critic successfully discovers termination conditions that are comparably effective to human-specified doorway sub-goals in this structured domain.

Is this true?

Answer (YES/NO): NO